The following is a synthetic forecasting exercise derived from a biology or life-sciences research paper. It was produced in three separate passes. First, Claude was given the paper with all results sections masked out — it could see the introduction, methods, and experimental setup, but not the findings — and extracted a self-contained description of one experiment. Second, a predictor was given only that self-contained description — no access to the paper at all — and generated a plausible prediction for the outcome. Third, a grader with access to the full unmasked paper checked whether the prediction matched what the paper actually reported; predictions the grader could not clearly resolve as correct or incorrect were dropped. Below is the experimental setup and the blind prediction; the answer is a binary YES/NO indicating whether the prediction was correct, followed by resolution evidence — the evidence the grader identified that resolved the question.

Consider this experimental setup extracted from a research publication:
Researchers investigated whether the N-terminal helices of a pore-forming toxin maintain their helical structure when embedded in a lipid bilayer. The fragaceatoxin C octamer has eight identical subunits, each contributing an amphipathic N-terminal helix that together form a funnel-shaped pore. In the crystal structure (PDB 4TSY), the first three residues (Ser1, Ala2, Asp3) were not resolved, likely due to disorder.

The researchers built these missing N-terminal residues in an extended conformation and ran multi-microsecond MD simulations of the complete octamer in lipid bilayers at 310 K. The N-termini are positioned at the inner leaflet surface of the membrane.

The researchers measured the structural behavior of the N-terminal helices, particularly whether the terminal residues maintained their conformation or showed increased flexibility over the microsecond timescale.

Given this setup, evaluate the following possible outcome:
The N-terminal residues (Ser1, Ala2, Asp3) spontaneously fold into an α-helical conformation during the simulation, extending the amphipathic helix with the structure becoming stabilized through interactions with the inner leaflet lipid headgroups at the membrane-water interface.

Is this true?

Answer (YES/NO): YES